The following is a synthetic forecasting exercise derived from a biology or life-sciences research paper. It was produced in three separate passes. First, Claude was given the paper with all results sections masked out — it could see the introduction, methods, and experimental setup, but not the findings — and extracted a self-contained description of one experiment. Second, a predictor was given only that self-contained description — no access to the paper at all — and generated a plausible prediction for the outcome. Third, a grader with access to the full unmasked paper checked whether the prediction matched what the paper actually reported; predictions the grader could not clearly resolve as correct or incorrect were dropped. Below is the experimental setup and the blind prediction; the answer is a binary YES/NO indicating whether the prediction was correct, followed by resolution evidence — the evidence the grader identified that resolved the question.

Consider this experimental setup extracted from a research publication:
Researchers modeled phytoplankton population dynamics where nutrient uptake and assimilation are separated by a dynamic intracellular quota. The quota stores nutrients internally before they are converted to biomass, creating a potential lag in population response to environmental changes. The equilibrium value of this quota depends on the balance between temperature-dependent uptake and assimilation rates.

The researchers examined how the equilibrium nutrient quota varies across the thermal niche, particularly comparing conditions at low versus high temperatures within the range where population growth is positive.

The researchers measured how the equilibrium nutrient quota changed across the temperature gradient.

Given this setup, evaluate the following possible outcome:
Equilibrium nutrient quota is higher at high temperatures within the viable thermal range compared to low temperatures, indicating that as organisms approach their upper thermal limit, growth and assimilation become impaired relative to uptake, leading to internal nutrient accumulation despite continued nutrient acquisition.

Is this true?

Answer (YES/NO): NO